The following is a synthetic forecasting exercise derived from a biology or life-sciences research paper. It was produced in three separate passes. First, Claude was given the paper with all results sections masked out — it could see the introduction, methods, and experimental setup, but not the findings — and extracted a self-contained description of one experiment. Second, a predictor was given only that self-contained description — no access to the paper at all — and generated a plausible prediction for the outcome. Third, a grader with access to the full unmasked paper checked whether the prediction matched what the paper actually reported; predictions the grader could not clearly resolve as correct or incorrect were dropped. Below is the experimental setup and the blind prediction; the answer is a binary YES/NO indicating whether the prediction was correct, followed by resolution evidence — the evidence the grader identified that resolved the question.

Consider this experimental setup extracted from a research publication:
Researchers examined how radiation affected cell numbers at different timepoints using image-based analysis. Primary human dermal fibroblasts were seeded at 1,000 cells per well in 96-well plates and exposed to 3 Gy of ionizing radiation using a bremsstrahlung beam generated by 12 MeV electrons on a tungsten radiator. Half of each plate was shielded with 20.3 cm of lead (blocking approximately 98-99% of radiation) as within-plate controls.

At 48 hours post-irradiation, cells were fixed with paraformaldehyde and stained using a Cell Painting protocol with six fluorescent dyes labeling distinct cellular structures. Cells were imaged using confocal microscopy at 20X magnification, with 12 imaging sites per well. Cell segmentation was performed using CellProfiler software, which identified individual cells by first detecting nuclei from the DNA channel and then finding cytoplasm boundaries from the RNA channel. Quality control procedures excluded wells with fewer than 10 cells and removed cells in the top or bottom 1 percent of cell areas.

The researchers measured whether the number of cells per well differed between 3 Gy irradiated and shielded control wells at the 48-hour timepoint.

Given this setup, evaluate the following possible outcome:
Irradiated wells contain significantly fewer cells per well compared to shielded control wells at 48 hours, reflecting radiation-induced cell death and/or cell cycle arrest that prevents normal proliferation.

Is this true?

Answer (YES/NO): YES